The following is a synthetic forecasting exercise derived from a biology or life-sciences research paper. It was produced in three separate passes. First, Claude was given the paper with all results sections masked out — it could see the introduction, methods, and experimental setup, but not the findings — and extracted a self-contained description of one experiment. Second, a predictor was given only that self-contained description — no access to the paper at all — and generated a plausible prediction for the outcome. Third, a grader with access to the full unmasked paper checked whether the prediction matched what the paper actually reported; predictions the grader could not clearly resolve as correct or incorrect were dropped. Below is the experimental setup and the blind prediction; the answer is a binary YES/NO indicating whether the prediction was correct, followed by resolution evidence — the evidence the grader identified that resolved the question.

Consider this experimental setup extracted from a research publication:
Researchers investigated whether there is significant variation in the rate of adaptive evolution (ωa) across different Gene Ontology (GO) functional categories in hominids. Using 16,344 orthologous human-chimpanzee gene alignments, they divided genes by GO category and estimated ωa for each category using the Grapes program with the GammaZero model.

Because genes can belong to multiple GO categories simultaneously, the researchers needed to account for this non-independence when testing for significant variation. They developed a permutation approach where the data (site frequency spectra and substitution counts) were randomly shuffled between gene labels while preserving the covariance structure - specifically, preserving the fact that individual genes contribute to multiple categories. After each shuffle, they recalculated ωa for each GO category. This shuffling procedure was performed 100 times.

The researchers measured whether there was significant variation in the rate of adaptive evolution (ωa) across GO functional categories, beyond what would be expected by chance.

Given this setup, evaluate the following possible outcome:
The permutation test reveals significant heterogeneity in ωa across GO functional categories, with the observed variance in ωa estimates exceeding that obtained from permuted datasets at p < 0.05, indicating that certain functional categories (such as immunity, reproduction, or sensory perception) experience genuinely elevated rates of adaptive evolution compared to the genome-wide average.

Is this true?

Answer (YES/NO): YES